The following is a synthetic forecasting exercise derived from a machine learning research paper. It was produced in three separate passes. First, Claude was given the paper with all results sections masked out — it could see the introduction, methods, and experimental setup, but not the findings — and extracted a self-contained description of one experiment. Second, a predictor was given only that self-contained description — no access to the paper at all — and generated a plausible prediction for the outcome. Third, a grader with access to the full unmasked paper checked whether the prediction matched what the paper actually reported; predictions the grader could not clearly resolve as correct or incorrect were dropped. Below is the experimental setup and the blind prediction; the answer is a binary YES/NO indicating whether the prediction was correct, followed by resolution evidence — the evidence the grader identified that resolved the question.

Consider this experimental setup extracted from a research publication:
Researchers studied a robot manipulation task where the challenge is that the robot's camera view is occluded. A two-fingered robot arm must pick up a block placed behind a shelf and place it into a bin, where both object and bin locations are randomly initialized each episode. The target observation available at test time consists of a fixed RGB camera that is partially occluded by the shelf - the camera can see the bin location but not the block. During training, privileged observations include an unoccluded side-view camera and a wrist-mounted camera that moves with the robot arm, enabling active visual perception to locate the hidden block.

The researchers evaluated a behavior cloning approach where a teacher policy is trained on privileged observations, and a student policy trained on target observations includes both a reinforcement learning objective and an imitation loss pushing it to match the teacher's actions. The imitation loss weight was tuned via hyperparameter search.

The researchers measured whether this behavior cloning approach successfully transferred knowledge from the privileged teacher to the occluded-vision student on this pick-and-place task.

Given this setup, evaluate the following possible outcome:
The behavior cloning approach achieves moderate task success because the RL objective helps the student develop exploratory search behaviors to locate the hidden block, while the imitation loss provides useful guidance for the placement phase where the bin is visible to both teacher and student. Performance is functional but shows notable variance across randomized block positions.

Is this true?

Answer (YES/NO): NO